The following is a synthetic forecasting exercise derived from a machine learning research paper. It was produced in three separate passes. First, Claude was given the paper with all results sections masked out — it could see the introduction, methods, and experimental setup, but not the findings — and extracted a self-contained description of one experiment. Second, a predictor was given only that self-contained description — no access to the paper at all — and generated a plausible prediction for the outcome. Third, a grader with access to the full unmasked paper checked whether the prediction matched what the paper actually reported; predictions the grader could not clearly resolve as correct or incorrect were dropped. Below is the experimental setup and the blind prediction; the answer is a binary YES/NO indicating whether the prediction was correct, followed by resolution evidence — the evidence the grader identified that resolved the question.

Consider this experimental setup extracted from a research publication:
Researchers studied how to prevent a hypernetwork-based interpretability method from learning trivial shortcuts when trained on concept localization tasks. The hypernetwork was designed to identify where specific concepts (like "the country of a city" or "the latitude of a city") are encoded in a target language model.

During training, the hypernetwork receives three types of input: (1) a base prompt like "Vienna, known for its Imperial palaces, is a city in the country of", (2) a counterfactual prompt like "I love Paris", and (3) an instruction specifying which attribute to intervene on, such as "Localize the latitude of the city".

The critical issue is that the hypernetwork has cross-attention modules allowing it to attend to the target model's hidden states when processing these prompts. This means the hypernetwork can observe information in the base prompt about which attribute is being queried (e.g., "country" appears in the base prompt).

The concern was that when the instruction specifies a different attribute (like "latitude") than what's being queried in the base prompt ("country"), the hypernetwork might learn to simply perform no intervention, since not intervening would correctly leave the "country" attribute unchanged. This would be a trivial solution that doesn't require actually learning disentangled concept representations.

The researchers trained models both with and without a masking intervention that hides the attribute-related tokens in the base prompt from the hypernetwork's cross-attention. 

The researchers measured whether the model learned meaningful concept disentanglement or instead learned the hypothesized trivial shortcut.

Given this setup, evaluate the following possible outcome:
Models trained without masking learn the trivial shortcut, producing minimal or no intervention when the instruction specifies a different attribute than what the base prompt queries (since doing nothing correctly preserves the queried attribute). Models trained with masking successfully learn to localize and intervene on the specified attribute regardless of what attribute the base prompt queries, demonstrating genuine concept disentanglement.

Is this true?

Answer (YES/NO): YES